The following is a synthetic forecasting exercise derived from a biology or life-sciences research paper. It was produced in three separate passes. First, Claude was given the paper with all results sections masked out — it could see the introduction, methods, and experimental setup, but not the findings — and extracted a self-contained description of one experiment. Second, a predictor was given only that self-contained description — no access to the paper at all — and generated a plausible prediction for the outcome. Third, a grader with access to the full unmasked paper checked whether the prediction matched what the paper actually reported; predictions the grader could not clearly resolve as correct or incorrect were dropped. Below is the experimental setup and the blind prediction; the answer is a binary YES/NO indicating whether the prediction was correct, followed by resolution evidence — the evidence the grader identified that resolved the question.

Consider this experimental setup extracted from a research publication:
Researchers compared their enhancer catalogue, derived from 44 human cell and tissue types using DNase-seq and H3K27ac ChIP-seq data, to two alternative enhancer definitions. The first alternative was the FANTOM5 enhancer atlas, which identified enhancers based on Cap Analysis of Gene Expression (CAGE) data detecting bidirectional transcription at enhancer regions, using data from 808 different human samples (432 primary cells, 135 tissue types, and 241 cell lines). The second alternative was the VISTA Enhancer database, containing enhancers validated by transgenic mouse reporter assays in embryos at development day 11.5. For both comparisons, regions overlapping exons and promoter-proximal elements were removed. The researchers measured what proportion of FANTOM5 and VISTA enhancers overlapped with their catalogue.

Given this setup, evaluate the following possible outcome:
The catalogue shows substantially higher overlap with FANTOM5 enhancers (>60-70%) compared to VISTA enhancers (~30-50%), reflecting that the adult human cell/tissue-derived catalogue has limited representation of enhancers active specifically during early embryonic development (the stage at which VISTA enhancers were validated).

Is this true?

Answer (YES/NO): NO